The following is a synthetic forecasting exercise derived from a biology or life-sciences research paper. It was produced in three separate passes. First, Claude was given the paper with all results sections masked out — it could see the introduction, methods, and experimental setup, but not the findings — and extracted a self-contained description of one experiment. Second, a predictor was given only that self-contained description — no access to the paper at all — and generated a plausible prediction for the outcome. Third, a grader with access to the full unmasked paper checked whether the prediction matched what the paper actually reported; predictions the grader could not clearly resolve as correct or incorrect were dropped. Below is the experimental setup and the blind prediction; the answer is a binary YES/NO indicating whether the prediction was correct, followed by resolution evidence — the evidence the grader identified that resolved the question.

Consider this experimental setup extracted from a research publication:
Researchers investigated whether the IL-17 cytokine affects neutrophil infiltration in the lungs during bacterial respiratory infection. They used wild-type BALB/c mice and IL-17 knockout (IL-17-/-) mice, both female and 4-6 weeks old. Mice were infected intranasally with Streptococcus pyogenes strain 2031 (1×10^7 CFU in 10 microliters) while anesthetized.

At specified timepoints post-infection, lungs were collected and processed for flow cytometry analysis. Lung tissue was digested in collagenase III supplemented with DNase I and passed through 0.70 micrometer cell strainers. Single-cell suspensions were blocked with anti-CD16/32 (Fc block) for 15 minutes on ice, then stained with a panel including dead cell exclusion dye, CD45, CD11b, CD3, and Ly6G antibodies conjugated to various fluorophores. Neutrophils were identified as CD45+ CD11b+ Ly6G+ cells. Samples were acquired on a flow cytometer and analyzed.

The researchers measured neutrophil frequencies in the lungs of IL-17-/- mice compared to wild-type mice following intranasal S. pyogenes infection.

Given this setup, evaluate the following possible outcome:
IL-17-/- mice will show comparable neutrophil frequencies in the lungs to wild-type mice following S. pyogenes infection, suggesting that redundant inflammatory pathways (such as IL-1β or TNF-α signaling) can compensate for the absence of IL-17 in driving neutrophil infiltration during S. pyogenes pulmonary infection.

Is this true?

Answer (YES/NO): NO